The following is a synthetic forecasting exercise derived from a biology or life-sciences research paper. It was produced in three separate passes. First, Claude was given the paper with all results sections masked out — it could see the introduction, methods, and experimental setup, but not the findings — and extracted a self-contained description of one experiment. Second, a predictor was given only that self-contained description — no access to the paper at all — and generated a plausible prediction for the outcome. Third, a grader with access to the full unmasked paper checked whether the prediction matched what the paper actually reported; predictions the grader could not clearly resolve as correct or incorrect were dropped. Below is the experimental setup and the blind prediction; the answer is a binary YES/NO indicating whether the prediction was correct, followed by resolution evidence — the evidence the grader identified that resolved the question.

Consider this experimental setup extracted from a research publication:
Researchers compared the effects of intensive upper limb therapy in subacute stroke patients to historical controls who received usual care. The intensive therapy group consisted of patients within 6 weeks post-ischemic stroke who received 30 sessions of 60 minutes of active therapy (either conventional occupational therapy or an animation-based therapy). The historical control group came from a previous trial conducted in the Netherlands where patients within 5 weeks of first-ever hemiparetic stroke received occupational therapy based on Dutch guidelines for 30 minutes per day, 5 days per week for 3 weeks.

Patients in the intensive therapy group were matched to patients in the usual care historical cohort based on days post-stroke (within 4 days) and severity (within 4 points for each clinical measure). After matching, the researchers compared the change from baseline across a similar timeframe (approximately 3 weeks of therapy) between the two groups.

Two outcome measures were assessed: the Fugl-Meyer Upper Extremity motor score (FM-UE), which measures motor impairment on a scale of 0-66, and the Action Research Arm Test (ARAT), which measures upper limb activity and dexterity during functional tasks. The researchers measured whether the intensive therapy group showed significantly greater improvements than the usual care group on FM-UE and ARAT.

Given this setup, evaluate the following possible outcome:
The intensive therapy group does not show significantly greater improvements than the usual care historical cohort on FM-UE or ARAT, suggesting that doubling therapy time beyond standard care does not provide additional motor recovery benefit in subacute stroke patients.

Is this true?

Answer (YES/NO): NO